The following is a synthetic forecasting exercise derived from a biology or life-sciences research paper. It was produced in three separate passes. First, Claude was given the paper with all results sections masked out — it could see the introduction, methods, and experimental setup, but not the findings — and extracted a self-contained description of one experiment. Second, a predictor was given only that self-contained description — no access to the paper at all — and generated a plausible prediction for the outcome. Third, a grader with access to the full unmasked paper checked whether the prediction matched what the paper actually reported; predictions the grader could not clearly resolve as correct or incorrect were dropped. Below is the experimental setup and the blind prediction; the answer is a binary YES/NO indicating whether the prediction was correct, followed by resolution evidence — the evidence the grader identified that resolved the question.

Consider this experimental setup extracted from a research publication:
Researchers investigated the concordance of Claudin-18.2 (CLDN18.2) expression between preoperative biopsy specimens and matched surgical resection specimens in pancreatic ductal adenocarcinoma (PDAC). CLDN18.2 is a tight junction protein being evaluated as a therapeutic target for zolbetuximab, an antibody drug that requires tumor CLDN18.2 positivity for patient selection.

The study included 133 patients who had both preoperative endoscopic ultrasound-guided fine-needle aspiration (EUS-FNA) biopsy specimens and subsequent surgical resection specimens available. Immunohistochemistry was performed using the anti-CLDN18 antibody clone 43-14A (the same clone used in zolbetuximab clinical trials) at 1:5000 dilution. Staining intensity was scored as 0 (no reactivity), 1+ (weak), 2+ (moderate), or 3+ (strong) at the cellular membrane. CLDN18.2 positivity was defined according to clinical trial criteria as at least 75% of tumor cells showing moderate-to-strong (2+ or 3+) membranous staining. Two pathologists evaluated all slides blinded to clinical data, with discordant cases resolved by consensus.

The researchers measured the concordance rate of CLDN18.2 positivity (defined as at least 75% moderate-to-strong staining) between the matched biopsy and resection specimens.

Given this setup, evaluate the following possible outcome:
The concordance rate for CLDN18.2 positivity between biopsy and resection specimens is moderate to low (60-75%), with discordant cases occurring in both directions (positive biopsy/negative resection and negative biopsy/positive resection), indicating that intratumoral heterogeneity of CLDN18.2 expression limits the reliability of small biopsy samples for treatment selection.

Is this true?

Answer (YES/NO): NO